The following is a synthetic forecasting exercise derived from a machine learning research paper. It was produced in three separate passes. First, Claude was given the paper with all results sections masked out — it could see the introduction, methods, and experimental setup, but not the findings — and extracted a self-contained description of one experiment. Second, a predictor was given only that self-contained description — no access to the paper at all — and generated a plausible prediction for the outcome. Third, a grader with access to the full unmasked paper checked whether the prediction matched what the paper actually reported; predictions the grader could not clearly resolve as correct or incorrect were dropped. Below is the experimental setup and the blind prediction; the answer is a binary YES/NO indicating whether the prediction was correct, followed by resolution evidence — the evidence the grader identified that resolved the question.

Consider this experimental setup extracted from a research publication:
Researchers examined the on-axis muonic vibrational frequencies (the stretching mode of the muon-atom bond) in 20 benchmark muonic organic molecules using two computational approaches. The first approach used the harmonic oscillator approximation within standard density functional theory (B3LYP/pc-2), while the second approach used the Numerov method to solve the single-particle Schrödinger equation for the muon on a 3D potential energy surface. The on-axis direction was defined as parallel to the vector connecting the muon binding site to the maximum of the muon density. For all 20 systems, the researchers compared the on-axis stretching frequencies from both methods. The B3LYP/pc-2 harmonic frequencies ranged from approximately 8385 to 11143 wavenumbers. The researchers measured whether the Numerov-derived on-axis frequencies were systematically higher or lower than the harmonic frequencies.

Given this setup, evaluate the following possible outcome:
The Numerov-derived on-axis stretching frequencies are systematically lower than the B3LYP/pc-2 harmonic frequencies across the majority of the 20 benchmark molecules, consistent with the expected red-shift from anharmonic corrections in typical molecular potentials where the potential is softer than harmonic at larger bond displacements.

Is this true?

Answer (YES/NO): YES